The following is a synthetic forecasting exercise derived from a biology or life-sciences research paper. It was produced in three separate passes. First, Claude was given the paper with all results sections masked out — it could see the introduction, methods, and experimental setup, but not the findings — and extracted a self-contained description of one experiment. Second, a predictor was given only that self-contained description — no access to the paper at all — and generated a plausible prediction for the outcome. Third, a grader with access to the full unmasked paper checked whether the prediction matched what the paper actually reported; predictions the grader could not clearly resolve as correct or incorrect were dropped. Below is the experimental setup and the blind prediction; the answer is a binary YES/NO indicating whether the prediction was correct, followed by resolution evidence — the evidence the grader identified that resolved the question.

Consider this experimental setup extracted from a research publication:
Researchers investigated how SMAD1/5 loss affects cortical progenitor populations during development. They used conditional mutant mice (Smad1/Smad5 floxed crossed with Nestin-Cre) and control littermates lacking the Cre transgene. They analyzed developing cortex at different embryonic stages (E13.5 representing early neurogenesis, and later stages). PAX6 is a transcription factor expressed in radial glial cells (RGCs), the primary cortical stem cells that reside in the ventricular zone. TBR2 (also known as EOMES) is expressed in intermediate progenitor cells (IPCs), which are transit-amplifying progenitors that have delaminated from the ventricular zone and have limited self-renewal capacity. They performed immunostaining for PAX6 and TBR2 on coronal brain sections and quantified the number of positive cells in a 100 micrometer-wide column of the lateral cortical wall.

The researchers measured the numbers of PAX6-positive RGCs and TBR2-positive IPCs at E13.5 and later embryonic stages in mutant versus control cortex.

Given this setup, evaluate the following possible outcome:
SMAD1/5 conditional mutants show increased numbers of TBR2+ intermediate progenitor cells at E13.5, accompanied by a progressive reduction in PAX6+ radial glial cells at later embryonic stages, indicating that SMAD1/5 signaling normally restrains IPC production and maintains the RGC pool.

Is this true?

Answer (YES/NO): NO